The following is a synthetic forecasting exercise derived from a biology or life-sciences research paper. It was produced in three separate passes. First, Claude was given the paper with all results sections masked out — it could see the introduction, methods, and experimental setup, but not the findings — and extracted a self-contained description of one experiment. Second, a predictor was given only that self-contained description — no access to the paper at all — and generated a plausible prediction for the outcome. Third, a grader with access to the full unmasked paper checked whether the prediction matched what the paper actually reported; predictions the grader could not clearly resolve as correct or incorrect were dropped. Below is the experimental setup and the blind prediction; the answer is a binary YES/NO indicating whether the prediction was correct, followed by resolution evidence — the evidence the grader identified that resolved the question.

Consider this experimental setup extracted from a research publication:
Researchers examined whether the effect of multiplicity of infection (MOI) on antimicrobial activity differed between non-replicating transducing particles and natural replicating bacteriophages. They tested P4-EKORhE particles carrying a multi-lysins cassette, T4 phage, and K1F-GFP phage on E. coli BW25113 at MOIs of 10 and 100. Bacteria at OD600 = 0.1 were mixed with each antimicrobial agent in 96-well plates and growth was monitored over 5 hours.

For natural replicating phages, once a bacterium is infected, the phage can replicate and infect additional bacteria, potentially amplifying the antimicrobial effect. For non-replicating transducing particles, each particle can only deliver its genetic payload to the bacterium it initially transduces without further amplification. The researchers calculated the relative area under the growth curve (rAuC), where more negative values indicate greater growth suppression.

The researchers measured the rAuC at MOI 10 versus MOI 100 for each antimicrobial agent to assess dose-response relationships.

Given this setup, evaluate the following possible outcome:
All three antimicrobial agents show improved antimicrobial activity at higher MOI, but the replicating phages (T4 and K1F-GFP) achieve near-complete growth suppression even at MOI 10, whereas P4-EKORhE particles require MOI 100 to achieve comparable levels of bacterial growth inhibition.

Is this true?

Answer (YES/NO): NO